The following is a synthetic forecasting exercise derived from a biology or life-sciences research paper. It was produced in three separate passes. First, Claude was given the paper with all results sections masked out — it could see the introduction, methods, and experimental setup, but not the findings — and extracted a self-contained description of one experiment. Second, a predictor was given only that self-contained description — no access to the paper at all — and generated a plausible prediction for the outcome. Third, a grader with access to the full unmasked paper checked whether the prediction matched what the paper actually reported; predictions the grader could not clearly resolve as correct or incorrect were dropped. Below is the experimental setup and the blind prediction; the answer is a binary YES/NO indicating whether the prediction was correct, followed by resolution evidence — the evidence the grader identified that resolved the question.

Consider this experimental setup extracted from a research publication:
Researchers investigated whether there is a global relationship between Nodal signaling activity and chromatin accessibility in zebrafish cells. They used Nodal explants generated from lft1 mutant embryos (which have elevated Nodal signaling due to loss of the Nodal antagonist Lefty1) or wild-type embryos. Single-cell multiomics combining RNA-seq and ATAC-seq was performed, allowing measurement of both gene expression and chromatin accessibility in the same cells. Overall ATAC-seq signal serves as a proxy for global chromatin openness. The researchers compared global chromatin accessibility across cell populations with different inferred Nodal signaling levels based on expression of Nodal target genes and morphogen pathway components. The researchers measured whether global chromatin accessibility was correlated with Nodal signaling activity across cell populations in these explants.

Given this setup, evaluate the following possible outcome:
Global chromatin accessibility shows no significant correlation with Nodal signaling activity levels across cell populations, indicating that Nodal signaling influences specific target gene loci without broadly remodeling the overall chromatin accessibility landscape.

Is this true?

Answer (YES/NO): NO